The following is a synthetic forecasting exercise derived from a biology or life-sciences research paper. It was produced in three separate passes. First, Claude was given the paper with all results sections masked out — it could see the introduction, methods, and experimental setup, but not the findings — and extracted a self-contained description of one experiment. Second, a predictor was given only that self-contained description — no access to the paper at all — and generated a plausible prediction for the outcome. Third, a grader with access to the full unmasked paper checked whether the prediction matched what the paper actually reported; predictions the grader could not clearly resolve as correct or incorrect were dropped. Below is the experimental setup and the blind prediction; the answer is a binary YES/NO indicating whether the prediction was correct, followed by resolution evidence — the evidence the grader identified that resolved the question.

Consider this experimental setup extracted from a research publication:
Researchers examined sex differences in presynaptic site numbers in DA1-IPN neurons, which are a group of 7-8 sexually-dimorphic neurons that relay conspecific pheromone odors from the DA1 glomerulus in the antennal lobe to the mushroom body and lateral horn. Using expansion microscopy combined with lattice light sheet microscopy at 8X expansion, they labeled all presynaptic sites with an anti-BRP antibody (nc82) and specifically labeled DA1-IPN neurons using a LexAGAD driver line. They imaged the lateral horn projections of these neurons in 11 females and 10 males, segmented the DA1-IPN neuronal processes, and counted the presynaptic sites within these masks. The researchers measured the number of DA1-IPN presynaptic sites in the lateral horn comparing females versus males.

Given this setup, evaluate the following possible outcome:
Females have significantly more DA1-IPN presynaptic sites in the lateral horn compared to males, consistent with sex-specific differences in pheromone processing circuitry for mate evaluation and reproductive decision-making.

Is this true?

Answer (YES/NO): NO